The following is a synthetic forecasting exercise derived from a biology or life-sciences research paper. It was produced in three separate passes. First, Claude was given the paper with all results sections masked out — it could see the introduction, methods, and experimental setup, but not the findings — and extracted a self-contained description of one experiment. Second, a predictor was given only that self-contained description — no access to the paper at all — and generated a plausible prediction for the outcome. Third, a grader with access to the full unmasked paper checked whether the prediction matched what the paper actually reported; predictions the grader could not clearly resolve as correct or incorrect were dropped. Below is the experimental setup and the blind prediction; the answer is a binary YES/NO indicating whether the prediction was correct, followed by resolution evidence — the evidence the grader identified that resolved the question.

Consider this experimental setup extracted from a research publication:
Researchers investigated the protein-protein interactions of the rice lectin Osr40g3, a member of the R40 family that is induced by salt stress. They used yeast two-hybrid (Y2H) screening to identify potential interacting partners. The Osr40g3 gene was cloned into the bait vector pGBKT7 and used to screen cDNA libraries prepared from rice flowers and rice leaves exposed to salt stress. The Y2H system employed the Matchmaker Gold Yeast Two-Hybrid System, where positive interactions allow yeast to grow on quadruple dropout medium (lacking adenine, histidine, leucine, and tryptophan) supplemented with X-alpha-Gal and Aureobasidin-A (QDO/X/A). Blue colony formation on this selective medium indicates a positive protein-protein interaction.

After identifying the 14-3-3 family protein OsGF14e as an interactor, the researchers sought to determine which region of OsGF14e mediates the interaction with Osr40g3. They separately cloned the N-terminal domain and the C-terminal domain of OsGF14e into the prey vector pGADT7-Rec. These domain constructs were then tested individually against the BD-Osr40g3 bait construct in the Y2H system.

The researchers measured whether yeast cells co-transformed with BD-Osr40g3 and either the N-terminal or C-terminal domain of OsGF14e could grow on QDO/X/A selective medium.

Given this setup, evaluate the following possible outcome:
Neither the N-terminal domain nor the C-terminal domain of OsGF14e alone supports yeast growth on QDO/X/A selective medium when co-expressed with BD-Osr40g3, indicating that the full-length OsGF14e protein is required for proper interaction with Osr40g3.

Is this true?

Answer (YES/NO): NO